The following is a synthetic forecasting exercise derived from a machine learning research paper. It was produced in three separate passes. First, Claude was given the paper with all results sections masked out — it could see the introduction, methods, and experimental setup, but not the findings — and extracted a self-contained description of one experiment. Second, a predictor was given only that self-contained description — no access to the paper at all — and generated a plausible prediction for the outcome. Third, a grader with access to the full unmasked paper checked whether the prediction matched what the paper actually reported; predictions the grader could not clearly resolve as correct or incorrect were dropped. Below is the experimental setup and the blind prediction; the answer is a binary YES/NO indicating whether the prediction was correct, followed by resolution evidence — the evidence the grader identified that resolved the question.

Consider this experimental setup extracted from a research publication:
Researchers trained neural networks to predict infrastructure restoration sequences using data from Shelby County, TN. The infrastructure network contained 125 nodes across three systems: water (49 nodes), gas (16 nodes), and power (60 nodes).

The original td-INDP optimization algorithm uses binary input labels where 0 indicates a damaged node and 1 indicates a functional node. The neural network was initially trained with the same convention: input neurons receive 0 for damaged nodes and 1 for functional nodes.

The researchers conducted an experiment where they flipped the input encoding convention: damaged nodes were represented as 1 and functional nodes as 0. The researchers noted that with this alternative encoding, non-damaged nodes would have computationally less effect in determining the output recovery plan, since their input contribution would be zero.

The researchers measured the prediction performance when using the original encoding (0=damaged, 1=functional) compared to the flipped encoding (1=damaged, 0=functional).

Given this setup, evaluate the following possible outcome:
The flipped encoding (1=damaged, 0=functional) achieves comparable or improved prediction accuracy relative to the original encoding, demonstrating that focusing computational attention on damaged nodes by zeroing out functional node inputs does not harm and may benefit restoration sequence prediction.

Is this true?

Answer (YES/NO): YES